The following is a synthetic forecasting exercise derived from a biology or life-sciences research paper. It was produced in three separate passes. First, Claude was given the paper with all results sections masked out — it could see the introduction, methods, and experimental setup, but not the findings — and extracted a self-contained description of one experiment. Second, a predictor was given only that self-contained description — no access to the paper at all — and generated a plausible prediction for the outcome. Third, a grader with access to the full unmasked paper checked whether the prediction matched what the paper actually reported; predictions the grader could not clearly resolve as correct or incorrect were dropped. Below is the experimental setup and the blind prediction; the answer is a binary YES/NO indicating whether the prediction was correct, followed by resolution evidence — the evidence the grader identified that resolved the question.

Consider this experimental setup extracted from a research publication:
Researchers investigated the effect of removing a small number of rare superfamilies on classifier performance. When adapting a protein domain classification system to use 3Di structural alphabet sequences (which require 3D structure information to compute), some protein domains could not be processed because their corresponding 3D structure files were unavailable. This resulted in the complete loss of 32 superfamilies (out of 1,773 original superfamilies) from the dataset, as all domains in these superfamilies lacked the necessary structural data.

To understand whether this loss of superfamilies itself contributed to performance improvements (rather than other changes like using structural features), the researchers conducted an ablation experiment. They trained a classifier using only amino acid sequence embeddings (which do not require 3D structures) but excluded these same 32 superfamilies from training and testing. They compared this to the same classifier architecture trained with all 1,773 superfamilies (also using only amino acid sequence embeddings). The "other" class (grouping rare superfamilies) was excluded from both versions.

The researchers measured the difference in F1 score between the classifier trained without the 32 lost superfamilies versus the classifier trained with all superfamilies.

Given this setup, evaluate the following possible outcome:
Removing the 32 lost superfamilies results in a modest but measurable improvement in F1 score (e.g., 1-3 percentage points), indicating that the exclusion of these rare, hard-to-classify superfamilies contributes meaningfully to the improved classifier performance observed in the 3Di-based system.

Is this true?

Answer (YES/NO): NO